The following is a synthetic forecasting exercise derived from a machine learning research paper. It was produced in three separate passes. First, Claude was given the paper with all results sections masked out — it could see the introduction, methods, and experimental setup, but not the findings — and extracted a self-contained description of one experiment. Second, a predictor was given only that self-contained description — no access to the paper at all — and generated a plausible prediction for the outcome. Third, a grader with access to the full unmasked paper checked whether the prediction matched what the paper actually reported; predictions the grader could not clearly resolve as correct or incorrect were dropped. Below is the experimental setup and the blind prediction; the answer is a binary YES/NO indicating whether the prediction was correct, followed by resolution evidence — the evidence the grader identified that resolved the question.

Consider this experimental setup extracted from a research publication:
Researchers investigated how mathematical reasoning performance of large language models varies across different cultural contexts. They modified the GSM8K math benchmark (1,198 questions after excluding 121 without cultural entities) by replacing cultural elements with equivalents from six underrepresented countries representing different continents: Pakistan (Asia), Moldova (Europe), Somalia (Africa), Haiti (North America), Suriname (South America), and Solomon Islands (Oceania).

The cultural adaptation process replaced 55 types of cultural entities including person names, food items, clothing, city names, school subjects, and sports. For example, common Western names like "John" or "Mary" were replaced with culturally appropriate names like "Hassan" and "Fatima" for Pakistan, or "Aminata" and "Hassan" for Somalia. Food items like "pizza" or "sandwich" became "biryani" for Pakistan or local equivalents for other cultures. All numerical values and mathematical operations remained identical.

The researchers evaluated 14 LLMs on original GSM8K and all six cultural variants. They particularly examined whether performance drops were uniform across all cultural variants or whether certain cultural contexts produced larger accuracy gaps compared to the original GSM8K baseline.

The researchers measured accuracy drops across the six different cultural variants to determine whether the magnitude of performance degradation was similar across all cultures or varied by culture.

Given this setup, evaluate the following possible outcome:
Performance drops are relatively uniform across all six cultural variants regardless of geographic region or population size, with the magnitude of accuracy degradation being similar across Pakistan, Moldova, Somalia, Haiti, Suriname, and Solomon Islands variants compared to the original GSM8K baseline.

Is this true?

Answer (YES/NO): NO